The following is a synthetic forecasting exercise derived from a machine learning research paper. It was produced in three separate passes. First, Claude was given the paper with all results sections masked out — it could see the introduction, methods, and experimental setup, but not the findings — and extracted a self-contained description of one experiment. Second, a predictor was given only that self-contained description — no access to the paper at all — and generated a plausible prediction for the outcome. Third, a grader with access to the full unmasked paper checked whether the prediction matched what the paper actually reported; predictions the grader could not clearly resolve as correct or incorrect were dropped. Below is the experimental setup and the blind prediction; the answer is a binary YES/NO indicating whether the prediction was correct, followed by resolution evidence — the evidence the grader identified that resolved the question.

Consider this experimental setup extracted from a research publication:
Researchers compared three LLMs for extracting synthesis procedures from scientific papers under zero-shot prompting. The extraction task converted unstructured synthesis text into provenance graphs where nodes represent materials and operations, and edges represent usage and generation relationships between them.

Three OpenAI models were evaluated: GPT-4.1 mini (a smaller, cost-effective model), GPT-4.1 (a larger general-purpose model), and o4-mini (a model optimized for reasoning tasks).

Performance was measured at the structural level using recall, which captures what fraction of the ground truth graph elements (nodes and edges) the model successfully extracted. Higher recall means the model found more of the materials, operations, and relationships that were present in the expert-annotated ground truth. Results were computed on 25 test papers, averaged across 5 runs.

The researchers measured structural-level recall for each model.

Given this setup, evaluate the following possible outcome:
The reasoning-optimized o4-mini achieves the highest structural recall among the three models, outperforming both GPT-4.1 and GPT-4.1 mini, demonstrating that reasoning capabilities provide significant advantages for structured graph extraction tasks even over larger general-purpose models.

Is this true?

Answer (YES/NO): YES